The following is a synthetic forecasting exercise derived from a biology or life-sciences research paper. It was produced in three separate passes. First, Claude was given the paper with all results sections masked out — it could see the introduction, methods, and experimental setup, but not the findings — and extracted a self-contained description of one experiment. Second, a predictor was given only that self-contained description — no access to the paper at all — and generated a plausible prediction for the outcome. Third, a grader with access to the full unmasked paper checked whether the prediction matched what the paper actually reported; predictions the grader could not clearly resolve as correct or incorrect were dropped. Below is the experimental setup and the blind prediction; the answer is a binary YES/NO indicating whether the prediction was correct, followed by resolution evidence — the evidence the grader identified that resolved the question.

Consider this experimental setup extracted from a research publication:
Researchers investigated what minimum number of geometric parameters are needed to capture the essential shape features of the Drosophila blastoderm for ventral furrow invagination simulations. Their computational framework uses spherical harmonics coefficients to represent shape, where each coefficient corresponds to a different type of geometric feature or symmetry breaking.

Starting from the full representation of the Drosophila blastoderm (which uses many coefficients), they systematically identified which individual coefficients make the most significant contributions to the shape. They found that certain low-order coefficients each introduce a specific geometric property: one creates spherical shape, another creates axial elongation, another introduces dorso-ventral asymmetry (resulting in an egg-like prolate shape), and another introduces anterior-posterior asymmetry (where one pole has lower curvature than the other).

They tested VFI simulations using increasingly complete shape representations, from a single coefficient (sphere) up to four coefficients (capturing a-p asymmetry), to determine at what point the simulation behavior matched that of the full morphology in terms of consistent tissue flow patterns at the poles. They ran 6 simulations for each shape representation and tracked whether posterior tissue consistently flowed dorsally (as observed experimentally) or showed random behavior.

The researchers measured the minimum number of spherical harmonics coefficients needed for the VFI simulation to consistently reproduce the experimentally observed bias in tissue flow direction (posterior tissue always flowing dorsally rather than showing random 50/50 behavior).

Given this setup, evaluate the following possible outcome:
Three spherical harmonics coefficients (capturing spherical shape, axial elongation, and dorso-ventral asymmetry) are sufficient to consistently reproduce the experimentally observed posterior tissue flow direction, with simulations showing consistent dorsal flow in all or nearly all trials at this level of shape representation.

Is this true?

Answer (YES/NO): NO